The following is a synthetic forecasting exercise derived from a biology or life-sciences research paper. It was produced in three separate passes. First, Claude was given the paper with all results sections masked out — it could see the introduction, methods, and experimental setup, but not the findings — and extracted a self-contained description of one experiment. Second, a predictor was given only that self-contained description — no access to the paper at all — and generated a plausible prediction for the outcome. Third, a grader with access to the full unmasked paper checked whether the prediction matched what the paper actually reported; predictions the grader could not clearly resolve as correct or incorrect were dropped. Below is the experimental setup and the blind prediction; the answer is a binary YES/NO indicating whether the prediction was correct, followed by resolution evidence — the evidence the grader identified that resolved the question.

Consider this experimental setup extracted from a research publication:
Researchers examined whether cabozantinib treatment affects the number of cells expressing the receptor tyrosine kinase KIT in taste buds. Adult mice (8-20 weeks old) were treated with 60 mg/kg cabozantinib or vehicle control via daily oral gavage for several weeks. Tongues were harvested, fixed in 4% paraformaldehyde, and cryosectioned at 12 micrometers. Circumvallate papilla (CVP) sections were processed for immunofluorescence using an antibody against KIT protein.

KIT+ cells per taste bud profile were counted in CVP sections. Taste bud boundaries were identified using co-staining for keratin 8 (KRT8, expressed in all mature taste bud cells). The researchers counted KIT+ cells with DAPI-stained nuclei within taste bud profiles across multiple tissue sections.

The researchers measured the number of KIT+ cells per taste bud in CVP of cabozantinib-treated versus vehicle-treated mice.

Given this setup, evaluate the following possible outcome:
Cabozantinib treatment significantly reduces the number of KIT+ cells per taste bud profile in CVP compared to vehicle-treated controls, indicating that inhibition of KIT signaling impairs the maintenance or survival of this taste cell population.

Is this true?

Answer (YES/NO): NO